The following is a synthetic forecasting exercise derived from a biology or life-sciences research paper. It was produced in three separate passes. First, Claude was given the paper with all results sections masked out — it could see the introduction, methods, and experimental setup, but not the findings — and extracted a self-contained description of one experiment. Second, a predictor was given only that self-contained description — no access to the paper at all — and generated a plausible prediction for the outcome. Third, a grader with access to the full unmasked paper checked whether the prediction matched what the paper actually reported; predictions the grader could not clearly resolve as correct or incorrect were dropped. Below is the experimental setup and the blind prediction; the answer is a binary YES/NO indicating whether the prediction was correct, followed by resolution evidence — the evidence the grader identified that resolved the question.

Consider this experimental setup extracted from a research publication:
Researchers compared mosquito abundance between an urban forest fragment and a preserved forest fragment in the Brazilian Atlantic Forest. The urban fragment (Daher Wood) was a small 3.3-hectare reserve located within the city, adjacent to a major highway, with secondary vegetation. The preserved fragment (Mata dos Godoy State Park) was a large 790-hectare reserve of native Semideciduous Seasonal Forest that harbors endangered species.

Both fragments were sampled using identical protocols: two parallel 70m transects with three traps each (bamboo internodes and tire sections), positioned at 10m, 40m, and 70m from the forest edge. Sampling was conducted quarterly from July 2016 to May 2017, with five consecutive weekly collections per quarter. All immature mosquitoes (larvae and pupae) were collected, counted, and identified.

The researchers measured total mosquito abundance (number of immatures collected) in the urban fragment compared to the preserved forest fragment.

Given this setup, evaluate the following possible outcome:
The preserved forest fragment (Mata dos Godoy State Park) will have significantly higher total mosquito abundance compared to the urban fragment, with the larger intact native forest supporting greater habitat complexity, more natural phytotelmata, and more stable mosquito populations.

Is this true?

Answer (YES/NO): NO